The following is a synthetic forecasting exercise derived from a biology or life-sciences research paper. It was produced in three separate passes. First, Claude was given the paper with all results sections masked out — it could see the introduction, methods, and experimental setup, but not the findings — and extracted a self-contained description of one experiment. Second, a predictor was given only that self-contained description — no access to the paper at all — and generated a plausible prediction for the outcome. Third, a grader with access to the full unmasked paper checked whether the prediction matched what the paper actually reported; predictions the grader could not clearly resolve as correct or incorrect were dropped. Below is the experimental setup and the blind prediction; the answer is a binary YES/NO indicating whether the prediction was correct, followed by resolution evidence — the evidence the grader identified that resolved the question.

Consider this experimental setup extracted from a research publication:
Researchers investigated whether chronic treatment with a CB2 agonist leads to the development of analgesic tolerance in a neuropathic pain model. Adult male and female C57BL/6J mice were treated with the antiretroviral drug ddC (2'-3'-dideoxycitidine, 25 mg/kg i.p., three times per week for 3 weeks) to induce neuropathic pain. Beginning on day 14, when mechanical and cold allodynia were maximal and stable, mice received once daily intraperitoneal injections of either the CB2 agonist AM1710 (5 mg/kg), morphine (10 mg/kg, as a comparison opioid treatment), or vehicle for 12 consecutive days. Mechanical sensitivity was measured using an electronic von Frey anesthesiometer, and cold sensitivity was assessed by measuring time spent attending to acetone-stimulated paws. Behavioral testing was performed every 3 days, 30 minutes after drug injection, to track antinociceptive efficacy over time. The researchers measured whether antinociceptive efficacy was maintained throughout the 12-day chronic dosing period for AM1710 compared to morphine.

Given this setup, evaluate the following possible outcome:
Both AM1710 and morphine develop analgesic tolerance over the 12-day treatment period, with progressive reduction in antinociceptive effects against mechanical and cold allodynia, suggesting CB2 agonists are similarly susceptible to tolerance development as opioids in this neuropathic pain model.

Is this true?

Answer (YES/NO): NO